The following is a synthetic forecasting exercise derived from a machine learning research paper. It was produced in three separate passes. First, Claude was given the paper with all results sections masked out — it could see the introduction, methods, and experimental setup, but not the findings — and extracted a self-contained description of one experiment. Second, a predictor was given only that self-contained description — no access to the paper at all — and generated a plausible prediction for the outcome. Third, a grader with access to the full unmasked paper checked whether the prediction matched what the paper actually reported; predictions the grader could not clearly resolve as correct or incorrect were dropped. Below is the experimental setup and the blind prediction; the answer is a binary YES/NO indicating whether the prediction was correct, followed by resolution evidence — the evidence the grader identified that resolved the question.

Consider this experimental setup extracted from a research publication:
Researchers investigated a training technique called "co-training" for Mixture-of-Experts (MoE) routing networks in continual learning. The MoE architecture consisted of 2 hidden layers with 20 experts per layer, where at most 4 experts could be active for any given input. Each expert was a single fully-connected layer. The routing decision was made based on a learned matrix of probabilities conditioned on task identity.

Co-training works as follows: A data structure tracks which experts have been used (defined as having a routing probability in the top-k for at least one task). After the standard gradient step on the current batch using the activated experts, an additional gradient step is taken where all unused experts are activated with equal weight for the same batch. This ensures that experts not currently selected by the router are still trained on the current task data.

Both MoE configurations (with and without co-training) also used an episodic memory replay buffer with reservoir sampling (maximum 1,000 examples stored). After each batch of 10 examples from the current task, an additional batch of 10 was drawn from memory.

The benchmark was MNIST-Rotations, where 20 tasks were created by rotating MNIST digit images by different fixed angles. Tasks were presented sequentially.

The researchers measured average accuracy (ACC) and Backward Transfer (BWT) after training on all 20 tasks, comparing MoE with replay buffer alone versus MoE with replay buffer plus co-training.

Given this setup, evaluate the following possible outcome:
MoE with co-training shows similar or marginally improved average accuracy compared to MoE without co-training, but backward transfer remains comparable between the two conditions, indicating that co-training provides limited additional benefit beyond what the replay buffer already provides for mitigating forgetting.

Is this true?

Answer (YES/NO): NO